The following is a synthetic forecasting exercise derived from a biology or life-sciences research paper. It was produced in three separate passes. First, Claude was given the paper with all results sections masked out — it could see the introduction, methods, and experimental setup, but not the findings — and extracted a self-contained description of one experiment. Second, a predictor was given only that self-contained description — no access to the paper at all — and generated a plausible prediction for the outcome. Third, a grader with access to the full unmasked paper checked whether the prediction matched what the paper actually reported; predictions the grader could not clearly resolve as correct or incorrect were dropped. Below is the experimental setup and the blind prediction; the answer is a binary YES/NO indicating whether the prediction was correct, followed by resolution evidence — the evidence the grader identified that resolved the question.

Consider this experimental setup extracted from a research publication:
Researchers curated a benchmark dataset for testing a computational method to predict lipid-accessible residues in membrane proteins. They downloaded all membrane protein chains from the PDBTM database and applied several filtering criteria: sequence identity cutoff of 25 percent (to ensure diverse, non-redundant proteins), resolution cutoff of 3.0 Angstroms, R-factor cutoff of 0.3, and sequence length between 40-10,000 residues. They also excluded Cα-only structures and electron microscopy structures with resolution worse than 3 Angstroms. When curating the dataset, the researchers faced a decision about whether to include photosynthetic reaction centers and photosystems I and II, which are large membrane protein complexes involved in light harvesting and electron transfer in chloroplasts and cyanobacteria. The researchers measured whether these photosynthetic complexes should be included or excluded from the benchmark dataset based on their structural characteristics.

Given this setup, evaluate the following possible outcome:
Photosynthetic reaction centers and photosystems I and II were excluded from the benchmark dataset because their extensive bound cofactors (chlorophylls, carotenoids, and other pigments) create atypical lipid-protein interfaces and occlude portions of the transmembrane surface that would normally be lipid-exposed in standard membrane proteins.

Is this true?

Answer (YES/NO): NO